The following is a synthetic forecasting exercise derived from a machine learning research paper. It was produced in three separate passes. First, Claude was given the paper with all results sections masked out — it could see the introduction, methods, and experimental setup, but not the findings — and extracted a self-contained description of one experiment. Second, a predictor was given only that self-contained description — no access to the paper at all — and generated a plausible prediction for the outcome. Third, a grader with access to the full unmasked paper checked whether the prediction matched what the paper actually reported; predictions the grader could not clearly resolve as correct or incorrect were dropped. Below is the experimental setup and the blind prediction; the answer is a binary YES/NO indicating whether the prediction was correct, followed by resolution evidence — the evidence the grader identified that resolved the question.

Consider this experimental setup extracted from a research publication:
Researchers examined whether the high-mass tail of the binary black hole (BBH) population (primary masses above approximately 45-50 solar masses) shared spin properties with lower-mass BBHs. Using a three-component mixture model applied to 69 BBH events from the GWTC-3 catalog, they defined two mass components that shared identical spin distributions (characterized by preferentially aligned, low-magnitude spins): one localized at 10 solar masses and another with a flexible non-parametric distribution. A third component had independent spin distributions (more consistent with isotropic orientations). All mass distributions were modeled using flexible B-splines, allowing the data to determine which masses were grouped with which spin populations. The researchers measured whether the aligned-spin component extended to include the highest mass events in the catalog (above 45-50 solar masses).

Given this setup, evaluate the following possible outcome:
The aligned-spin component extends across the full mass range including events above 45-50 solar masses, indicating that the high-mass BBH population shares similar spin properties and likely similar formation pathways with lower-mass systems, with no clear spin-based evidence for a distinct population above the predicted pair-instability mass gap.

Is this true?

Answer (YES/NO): NO